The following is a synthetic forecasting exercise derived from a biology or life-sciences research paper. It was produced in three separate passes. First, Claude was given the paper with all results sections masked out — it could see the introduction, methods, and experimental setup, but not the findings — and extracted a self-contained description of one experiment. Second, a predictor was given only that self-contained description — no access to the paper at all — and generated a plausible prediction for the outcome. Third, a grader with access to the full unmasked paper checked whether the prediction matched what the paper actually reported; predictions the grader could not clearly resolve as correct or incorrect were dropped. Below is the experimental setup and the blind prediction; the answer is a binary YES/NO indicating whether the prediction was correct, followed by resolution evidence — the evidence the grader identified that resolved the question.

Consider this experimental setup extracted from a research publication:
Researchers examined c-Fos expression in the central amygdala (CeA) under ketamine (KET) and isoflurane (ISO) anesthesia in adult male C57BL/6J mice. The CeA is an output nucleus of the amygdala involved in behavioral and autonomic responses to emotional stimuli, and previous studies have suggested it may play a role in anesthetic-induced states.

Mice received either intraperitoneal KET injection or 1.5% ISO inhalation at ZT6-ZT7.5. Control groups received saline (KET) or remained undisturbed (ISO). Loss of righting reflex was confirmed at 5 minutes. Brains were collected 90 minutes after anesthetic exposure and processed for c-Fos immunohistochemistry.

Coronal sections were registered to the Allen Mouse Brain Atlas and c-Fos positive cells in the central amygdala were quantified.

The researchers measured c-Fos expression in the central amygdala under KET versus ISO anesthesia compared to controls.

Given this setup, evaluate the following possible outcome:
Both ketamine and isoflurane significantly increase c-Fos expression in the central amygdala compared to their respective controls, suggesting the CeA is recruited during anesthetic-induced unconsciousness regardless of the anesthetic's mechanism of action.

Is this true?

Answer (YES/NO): YES